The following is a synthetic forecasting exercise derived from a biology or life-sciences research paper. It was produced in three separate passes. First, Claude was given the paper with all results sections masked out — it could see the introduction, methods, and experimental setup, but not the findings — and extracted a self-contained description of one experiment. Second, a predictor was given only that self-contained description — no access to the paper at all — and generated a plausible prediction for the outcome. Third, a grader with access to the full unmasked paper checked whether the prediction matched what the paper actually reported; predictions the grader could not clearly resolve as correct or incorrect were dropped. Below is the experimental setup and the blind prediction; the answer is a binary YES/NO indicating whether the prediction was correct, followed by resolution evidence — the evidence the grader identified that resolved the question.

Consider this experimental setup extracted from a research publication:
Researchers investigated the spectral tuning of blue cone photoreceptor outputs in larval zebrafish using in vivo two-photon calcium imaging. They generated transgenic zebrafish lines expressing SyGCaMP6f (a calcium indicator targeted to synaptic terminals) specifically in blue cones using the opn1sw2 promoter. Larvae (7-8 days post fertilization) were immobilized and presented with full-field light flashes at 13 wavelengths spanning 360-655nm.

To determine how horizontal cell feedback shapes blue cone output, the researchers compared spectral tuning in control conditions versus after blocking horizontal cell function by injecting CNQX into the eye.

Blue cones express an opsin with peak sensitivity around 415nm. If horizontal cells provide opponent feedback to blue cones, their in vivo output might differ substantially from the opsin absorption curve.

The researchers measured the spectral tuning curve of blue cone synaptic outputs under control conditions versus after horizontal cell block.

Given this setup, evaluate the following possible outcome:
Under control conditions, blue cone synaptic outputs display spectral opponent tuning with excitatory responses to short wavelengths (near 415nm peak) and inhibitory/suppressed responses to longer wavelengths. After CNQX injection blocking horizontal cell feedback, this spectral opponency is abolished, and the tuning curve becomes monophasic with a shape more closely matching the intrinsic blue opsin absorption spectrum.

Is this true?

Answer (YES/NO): YES